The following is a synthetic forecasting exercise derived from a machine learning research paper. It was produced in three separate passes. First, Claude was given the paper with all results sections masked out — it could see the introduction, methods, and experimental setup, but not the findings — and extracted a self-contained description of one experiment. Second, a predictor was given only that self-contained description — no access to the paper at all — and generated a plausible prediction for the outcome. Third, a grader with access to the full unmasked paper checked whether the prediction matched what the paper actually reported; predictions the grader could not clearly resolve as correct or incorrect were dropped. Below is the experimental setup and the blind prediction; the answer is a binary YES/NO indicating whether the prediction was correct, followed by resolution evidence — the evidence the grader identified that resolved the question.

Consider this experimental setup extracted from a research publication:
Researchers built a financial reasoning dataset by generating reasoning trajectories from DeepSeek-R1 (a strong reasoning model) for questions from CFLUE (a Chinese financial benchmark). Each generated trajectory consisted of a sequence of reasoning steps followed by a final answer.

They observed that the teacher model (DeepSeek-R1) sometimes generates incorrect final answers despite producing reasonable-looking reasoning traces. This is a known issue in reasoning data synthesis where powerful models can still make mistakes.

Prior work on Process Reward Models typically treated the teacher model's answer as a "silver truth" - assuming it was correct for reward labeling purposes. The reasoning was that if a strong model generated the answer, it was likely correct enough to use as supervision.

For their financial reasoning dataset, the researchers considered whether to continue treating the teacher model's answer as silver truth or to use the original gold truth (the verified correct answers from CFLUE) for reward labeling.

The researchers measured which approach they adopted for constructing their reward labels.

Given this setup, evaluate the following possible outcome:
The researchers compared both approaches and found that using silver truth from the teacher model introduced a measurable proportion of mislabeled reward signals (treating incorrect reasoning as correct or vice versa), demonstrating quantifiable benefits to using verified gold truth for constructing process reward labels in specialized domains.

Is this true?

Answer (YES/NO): NO